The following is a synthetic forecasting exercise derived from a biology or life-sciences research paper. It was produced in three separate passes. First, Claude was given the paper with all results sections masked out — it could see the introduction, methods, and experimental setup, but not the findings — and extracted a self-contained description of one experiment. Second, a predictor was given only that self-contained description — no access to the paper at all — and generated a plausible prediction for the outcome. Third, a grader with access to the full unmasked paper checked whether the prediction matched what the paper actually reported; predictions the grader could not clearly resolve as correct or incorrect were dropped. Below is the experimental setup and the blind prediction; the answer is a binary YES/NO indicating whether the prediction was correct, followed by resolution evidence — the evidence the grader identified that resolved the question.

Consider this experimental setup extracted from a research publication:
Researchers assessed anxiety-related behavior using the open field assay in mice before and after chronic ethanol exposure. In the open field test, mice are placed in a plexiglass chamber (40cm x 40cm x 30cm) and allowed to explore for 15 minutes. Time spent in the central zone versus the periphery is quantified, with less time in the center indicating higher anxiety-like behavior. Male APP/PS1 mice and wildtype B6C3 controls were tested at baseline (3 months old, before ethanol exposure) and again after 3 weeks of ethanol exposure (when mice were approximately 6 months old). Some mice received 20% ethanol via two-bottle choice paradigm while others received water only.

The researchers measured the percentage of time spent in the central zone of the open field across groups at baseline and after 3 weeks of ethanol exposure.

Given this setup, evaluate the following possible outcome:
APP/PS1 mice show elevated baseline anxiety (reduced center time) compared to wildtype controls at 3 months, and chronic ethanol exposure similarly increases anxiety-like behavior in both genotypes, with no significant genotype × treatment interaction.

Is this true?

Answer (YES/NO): NO